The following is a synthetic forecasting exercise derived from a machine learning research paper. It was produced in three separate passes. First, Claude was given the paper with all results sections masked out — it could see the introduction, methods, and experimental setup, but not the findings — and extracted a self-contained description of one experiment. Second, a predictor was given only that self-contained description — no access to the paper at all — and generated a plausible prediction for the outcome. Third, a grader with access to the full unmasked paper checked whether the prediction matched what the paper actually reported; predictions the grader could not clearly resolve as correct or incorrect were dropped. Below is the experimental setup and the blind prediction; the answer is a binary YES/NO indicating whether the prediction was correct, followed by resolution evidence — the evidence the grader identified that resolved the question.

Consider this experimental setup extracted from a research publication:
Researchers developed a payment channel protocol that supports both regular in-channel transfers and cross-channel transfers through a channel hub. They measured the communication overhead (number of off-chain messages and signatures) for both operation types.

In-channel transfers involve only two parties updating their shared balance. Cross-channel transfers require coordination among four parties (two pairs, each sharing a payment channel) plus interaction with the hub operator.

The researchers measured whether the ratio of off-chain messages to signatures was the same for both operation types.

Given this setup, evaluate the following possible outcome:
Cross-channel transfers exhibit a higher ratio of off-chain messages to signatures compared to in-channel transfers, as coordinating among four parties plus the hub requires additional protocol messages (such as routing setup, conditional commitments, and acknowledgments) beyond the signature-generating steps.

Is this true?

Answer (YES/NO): NO